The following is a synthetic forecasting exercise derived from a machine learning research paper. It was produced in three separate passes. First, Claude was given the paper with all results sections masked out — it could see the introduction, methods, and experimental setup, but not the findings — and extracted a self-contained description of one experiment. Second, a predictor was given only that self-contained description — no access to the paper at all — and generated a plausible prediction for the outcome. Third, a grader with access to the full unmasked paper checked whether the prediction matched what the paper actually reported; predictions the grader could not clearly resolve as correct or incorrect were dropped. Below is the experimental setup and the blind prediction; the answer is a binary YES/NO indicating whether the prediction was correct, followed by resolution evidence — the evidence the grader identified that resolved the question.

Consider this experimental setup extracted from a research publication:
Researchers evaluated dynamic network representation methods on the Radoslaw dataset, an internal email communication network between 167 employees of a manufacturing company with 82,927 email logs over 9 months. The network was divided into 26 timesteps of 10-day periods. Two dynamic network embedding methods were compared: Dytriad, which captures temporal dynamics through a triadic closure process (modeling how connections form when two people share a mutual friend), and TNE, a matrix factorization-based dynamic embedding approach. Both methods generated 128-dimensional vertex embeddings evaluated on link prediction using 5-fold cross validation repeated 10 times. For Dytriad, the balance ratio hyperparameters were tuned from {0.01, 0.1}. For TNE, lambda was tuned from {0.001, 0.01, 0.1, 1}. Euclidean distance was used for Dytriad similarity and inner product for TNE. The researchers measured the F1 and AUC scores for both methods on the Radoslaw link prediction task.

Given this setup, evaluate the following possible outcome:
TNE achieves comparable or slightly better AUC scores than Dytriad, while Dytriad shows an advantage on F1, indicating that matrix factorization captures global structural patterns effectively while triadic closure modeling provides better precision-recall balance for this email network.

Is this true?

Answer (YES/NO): NO